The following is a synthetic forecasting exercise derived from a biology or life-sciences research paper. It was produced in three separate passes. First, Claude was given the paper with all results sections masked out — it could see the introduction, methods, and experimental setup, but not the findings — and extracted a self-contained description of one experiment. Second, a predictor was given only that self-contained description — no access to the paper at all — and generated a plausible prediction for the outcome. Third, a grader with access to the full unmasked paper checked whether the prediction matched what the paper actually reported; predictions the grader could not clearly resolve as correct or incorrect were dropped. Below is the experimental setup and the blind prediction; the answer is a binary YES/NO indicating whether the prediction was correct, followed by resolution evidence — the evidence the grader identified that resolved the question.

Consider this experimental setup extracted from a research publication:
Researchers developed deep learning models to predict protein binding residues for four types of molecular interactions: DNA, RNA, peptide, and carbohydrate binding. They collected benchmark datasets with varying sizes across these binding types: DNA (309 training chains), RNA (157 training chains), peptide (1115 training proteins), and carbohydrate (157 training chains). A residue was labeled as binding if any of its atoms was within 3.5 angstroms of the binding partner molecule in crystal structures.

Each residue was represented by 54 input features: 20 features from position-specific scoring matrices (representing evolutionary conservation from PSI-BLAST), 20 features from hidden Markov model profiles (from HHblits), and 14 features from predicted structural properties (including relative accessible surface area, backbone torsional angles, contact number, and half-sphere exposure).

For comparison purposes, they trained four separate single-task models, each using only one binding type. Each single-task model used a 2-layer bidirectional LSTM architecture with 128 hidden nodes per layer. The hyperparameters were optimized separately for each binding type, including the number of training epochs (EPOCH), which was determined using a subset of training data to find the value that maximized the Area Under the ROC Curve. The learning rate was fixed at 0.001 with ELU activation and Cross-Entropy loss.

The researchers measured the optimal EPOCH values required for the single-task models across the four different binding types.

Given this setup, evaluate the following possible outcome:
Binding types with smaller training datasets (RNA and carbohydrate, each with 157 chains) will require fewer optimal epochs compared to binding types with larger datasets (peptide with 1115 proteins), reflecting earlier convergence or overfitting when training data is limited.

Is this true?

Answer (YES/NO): NO